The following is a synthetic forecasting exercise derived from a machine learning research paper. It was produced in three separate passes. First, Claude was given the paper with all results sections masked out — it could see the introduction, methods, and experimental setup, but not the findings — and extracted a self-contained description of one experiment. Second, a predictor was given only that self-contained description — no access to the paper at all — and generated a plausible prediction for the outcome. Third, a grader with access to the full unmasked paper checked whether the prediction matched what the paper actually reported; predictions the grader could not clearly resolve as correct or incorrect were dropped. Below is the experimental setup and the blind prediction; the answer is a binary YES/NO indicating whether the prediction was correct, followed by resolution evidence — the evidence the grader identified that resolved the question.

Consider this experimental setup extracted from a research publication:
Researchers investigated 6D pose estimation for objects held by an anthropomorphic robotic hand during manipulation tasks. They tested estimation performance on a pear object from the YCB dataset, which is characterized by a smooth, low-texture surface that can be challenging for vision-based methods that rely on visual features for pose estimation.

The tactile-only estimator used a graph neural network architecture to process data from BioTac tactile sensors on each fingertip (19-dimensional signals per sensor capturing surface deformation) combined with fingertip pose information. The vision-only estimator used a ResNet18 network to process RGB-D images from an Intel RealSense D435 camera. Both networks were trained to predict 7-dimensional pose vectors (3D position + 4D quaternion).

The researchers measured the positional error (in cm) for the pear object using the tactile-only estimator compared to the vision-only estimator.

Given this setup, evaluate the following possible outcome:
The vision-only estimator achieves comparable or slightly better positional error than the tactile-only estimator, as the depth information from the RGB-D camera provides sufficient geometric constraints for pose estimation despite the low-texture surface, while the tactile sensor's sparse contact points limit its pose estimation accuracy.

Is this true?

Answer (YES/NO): NO